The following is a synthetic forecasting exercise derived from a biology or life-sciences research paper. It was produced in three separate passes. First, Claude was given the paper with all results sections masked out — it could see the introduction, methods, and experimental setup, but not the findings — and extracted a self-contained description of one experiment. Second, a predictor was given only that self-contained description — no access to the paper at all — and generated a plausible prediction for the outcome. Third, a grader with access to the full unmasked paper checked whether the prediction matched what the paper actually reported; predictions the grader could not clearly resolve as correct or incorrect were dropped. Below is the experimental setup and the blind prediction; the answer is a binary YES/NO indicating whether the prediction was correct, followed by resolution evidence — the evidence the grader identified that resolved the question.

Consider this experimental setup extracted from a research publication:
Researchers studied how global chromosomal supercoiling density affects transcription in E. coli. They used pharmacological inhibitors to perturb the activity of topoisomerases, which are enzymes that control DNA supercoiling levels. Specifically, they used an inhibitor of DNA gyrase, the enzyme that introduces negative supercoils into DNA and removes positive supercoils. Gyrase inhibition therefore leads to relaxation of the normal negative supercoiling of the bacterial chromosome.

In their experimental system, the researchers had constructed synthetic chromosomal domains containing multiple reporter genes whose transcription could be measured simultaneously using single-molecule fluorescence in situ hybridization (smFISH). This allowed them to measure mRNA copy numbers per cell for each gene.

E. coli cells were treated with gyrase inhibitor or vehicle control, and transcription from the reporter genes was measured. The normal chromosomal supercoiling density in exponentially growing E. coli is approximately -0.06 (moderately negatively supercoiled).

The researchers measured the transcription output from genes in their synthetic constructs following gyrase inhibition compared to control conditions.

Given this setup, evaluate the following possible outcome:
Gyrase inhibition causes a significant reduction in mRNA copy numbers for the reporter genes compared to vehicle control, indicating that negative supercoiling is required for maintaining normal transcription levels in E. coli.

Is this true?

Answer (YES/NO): NO